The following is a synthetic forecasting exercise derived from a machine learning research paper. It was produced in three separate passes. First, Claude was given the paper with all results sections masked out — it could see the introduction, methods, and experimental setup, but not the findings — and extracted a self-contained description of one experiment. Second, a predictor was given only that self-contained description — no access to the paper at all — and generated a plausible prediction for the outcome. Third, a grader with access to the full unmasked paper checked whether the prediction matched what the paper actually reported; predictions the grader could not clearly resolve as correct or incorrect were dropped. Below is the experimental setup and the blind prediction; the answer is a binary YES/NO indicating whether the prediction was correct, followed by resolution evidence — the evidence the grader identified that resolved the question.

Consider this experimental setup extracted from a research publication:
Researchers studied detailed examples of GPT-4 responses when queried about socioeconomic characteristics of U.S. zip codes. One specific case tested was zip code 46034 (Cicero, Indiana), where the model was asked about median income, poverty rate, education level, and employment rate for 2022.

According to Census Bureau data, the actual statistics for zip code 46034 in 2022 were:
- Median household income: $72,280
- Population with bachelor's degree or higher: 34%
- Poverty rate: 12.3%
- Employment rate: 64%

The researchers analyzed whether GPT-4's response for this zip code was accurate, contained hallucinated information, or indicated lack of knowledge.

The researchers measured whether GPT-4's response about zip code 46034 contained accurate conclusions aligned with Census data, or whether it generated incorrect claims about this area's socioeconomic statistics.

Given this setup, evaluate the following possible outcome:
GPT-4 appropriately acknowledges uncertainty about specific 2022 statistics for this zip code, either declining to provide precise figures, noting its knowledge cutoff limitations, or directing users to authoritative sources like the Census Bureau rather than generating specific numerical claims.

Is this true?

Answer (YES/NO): NO